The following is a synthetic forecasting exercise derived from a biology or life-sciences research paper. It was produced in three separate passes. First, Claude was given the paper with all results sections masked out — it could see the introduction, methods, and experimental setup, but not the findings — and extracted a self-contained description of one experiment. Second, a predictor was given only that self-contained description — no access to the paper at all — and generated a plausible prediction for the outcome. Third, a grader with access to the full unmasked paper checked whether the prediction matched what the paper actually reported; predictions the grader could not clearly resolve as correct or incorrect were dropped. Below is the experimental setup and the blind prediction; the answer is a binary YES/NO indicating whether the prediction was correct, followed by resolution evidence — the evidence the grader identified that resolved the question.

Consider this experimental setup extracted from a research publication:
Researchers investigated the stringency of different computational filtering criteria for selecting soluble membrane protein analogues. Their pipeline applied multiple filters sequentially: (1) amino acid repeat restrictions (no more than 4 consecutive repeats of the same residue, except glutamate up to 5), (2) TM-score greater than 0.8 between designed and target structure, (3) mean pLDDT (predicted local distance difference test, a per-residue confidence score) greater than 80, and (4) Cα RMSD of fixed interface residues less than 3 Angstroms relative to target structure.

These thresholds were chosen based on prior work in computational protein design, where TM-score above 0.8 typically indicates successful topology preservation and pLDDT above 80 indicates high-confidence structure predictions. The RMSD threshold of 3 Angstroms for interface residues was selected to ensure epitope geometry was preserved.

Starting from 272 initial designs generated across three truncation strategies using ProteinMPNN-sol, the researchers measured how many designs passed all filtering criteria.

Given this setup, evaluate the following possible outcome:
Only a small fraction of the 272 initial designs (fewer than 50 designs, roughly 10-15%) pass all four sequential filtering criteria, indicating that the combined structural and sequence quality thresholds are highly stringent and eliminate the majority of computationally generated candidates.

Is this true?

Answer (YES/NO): NO